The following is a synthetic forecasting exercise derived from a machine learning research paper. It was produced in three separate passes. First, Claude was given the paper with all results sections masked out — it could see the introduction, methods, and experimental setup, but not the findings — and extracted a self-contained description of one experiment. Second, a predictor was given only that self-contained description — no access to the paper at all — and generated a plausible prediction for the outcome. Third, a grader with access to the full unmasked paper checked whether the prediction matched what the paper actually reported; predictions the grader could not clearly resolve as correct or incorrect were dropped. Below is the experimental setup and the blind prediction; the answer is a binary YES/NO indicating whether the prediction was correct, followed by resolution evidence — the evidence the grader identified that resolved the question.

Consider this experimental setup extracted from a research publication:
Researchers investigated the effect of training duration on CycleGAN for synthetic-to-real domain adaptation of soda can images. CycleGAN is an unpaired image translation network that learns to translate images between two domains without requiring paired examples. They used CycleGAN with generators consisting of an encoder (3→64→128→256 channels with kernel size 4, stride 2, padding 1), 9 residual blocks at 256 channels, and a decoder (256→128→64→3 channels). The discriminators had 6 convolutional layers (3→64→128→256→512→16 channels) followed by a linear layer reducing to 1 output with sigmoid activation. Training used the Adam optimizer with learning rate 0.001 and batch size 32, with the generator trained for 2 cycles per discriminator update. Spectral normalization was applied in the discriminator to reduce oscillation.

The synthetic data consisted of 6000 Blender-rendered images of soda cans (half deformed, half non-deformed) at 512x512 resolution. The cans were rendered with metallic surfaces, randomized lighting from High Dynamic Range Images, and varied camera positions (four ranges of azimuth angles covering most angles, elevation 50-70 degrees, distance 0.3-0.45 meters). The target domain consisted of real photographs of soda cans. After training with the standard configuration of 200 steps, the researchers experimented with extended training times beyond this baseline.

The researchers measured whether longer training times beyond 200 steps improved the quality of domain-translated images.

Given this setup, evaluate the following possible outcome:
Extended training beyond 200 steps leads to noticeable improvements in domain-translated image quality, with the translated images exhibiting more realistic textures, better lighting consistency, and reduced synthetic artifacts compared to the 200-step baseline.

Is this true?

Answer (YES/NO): NO